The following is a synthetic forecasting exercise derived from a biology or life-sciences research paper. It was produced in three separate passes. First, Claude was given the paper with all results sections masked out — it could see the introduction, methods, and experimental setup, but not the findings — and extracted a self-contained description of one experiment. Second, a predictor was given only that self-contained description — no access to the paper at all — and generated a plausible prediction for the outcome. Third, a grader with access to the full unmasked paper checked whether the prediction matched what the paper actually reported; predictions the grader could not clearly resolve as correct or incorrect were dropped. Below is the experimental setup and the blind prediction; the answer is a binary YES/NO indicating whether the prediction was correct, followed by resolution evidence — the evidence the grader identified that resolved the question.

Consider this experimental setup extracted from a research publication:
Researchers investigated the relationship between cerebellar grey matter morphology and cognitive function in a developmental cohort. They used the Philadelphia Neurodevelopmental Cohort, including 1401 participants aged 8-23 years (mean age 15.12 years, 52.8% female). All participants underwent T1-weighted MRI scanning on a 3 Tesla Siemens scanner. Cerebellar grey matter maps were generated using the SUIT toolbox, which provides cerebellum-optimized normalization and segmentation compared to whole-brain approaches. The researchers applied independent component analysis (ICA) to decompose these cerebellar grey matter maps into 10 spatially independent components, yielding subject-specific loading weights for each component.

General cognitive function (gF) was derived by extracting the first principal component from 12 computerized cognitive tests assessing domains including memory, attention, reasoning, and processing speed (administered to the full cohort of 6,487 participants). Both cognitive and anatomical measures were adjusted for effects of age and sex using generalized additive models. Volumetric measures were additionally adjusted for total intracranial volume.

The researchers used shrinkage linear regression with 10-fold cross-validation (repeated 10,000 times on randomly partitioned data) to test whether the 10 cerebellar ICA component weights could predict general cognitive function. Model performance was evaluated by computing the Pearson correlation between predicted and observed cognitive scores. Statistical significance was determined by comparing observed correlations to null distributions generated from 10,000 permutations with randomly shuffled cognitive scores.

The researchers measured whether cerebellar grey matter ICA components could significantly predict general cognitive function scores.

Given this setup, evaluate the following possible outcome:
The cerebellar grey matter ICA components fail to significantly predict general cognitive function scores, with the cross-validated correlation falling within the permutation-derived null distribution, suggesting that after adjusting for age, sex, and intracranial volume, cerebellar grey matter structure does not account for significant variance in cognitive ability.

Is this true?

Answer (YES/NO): NO